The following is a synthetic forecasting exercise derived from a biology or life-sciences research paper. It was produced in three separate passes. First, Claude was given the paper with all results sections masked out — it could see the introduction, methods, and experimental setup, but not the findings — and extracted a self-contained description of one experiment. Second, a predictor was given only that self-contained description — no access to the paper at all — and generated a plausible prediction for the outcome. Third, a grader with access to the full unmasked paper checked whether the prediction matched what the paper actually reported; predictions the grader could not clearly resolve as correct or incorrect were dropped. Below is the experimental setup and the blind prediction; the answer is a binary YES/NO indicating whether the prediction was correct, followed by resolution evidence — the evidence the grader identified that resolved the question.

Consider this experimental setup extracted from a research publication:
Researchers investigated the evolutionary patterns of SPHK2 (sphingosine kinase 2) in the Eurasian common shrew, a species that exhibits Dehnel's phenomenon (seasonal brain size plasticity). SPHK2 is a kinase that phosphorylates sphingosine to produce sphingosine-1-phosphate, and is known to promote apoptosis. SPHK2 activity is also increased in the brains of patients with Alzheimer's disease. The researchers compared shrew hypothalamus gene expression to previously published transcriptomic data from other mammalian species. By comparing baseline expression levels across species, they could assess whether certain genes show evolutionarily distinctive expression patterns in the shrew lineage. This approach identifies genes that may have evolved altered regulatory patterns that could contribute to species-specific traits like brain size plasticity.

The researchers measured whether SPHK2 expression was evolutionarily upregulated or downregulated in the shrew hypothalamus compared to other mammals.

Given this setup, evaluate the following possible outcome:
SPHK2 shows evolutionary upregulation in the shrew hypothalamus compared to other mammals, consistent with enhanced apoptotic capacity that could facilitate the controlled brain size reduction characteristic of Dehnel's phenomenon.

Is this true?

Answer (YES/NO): YES